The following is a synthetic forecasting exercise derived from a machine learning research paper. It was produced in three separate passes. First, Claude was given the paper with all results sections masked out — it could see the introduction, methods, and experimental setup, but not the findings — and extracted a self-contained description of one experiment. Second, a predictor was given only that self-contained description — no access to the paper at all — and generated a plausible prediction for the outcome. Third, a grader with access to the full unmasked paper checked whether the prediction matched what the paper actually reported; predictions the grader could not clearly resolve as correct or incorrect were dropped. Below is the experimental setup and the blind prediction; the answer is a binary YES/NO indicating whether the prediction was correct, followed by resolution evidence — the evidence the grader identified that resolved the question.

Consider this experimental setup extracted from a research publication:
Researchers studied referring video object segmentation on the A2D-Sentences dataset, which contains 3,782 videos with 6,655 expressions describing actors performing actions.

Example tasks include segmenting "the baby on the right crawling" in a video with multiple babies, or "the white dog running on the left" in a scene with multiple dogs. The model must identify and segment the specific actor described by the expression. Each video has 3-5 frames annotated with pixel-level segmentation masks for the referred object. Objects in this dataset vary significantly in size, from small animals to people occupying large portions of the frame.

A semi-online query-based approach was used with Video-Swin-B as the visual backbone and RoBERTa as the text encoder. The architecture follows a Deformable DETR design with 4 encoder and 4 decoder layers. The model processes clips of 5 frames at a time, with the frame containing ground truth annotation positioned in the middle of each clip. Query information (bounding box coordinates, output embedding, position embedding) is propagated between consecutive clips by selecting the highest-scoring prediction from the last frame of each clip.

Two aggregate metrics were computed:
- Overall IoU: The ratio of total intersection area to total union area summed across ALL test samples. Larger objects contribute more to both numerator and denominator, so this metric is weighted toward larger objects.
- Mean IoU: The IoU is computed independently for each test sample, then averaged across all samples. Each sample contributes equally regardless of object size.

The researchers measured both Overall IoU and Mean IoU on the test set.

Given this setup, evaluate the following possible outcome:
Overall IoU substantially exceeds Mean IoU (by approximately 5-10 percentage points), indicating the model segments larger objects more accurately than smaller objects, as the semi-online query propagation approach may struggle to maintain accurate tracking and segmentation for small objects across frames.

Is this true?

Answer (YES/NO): YES